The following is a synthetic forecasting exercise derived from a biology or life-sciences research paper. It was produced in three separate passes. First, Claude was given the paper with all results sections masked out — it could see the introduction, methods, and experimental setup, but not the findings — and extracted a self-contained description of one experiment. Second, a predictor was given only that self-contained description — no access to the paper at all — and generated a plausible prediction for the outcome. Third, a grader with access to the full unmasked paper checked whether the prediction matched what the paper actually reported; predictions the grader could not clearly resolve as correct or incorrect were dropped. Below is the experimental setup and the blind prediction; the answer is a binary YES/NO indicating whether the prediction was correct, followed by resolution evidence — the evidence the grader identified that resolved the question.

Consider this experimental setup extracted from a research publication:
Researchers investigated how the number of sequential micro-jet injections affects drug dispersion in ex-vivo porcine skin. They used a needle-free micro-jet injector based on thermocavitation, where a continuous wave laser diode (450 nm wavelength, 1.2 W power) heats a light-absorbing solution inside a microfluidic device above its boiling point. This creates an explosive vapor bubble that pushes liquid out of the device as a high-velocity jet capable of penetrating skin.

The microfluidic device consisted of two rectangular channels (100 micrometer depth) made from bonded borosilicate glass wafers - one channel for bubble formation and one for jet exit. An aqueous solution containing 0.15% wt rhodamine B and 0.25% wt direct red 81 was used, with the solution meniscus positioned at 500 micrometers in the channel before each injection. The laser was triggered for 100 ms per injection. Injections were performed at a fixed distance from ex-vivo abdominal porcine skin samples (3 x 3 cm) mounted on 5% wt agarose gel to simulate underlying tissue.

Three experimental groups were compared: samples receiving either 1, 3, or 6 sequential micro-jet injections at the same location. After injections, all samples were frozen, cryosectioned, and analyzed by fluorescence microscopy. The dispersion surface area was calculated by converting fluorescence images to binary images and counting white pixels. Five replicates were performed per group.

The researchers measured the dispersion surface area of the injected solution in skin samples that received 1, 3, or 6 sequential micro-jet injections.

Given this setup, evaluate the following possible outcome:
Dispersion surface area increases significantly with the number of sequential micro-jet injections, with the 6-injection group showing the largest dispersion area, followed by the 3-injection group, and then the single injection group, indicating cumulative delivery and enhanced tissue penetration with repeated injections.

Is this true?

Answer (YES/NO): NO